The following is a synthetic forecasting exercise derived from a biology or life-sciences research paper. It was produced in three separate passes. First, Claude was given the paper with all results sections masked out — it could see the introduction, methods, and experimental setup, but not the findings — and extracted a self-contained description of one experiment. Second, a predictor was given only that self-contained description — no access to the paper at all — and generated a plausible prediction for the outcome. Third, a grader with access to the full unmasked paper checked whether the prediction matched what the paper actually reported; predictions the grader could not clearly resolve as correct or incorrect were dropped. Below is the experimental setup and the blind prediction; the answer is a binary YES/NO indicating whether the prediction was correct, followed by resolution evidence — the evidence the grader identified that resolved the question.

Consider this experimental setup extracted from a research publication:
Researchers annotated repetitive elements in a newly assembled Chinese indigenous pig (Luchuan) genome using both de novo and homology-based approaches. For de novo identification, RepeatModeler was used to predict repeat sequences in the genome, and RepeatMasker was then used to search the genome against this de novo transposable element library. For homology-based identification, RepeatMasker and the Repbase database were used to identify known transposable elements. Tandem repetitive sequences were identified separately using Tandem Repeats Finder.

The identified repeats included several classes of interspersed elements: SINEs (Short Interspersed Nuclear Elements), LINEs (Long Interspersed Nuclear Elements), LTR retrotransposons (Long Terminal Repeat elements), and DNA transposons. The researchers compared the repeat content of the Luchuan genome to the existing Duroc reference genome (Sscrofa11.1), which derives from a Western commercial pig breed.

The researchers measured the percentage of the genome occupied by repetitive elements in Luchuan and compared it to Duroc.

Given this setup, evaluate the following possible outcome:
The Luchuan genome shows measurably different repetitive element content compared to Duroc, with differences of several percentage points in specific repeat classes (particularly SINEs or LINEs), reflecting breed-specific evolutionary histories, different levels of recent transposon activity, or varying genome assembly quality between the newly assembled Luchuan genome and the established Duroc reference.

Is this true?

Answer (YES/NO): NO